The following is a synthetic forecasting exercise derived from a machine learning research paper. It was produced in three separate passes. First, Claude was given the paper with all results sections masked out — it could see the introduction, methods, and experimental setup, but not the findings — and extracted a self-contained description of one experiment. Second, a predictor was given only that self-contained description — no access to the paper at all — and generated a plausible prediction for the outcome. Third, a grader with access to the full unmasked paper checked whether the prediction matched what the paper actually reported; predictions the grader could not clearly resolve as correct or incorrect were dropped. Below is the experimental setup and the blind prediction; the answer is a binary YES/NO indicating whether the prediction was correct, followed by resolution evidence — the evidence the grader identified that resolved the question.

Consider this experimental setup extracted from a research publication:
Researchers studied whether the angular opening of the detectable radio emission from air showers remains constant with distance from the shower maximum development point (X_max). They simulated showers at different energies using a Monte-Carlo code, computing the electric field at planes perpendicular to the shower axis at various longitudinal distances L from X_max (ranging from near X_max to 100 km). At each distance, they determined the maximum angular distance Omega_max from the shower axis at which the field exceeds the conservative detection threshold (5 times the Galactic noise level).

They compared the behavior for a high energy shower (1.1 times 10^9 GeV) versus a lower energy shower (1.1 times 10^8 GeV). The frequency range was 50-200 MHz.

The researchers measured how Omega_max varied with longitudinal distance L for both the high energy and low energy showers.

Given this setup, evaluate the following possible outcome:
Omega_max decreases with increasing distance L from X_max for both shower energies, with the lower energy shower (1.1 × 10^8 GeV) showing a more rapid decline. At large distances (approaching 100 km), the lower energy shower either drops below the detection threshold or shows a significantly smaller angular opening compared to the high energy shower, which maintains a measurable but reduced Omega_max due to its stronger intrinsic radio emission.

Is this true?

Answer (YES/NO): NO